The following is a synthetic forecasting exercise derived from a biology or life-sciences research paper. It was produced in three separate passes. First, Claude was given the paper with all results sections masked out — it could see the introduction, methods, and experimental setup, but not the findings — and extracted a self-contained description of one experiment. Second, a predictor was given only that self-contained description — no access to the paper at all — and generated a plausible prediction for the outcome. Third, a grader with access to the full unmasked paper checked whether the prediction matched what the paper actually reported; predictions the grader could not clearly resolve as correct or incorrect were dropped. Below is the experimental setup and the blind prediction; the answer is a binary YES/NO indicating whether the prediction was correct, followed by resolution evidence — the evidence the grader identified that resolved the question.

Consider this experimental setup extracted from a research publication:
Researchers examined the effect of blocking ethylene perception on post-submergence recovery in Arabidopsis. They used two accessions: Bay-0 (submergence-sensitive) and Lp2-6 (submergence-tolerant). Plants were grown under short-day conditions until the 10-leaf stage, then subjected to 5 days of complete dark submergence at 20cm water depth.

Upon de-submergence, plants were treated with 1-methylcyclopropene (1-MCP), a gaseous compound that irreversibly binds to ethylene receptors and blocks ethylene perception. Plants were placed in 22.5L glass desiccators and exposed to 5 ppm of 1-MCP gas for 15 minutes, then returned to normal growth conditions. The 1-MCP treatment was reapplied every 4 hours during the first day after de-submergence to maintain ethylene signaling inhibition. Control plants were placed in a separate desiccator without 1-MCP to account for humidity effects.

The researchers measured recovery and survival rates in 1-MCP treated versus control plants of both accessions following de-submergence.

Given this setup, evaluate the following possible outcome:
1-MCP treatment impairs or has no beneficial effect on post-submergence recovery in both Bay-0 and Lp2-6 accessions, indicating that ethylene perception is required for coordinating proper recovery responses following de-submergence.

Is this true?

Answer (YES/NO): NO